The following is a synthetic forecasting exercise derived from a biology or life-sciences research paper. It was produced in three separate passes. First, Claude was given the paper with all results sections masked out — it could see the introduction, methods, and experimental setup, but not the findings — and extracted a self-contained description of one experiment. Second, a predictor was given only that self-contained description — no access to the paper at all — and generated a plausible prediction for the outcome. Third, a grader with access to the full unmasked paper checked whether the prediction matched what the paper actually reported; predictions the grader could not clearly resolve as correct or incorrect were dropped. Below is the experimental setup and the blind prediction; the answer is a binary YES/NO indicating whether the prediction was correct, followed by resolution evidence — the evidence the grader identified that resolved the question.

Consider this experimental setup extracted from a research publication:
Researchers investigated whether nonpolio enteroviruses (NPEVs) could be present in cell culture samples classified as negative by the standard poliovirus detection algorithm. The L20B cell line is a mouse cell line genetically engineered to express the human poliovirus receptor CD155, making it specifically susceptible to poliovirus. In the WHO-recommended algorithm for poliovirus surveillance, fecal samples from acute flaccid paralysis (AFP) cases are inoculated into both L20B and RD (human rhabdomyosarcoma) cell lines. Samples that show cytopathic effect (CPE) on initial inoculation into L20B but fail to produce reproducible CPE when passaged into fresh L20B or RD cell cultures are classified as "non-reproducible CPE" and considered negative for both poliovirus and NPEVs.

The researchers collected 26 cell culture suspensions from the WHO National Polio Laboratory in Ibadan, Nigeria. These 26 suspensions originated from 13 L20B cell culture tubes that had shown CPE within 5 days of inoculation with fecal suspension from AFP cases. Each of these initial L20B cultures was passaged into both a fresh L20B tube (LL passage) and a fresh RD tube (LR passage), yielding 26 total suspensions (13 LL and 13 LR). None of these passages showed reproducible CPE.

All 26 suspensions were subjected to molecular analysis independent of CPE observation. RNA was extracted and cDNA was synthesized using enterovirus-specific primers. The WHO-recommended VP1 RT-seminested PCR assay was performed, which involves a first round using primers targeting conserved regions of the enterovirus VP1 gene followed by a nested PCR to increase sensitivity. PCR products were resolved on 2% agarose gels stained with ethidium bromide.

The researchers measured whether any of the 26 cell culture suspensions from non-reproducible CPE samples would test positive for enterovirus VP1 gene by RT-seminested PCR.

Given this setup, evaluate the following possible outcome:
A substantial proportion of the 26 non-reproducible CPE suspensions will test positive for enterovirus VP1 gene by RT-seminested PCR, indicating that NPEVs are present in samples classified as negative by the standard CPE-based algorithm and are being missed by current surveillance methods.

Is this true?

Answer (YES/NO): YES